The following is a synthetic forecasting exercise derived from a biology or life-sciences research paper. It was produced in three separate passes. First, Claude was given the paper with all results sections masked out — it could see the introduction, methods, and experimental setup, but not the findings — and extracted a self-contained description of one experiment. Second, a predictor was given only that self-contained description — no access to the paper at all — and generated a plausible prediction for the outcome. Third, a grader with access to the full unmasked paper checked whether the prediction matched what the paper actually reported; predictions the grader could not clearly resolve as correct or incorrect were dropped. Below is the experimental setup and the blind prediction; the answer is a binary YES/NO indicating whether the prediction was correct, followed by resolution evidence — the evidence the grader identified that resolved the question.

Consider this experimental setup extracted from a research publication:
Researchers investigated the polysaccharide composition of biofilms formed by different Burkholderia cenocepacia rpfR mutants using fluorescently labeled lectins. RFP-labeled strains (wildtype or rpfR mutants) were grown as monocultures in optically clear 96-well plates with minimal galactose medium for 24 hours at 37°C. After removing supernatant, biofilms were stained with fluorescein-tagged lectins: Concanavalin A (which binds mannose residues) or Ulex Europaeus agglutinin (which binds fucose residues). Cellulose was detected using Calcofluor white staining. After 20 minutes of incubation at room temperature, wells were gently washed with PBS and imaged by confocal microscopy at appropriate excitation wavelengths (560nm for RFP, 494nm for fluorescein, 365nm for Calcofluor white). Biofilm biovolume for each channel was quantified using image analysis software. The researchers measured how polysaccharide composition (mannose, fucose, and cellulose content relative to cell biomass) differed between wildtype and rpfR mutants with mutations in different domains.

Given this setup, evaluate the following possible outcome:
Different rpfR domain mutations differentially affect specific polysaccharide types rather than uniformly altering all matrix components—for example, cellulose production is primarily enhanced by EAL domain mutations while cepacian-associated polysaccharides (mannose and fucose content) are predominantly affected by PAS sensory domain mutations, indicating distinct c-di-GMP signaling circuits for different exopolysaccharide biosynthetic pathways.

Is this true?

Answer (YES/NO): NO